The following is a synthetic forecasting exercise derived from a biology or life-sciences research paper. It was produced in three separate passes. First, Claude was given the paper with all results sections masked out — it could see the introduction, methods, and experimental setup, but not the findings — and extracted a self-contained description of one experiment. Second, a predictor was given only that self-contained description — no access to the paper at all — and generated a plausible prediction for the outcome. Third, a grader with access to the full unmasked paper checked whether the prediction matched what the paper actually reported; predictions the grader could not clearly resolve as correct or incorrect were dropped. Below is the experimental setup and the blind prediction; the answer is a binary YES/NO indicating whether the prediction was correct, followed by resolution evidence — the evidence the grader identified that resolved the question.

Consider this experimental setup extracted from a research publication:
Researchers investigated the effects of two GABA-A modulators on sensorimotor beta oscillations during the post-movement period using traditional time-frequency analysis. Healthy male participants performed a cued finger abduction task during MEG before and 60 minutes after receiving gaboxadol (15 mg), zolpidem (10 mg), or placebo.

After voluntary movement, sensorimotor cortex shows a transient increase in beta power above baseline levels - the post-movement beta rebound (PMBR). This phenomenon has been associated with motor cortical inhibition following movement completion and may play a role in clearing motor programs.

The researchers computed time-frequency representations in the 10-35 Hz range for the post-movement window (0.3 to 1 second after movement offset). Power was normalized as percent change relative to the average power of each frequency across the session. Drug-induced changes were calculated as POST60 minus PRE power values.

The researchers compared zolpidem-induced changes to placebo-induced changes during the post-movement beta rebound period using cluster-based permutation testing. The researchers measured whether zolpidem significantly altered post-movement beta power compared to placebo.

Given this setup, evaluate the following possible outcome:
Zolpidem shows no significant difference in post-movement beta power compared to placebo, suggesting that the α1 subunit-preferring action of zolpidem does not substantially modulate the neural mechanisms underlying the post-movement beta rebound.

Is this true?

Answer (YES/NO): YES